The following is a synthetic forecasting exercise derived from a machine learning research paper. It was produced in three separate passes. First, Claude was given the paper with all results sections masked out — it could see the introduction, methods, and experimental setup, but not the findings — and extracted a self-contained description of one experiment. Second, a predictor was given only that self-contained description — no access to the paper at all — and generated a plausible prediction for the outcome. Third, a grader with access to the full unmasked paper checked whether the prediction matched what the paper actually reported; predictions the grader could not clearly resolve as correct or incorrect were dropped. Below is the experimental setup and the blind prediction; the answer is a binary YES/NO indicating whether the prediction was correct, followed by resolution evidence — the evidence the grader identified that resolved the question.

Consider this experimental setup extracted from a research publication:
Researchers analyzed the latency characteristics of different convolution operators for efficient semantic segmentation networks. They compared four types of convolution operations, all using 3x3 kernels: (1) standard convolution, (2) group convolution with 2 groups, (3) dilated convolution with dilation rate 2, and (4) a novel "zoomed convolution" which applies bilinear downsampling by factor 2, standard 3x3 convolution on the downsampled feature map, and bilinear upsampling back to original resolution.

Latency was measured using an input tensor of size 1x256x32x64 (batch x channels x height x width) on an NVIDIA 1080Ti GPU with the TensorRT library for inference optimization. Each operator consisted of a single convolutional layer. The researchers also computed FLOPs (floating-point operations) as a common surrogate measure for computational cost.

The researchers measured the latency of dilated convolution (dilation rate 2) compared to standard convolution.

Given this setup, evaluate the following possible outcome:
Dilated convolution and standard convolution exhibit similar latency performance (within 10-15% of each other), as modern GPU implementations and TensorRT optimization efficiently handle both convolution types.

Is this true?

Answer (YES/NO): NO